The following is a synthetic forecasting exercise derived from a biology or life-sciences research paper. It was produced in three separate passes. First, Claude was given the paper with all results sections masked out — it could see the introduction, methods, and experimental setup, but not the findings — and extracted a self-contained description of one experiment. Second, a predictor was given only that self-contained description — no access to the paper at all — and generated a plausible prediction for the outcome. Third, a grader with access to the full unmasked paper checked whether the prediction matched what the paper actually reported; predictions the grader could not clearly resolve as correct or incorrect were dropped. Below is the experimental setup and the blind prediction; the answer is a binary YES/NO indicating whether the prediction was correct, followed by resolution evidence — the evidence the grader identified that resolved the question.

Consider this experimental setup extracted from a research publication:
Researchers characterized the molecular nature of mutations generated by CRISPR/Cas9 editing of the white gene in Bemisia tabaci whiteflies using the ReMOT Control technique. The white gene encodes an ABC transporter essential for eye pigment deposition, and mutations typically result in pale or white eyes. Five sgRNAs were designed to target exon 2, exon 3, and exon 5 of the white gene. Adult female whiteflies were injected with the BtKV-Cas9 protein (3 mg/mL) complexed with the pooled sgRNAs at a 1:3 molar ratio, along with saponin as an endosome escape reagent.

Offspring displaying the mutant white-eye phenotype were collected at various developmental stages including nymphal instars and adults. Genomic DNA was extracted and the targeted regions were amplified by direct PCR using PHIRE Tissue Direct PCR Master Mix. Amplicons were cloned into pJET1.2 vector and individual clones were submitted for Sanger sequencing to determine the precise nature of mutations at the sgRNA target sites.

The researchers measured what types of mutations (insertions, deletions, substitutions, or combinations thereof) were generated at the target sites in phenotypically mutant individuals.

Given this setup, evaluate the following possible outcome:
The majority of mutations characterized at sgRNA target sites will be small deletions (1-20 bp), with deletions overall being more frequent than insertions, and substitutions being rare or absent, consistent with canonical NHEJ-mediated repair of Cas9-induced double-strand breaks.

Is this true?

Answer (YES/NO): NO